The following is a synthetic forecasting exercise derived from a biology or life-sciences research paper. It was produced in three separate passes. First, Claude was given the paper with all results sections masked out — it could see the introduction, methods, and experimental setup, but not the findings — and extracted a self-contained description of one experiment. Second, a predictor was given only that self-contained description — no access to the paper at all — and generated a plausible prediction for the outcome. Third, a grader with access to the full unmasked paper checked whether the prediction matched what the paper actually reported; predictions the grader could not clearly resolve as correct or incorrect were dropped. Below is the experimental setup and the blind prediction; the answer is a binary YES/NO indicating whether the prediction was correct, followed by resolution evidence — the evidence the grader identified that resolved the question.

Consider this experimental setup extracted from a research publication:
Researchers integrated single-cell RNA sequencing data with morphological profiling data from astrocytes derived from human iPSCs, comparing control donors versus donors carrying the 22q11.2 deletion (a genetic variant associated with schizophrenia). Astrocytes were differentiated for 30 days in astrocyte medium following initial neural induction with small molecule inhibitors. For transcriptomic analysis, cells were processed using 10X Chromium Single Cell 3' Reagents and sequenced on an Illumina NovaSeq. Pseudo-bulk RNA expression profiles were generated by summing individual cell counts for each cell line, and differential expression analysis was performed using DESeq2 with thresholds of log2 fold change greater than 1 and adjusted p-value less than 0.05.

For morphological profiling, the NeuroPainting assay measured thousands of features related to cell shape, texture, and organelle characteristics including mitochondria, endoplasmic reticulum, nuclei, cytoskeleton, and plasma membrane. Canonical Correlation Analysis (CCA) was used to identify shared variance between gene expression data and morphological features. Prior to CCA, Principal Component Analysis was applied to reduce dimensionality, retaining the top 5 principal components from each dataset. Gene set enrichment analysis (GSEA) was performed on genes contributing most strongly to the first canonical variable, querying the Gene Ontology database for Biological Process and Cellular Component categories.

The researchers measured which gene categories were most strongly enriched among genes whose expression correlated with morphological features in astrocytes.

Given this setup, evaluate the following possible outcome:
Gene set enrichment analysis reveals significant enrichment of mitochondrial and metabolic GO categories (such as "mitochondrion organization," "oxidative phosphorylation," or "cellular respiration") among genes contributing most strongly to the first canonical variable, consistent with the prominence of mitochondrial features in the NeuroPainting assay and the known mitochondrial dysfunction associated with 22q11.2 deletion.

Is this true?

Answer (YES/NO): NO